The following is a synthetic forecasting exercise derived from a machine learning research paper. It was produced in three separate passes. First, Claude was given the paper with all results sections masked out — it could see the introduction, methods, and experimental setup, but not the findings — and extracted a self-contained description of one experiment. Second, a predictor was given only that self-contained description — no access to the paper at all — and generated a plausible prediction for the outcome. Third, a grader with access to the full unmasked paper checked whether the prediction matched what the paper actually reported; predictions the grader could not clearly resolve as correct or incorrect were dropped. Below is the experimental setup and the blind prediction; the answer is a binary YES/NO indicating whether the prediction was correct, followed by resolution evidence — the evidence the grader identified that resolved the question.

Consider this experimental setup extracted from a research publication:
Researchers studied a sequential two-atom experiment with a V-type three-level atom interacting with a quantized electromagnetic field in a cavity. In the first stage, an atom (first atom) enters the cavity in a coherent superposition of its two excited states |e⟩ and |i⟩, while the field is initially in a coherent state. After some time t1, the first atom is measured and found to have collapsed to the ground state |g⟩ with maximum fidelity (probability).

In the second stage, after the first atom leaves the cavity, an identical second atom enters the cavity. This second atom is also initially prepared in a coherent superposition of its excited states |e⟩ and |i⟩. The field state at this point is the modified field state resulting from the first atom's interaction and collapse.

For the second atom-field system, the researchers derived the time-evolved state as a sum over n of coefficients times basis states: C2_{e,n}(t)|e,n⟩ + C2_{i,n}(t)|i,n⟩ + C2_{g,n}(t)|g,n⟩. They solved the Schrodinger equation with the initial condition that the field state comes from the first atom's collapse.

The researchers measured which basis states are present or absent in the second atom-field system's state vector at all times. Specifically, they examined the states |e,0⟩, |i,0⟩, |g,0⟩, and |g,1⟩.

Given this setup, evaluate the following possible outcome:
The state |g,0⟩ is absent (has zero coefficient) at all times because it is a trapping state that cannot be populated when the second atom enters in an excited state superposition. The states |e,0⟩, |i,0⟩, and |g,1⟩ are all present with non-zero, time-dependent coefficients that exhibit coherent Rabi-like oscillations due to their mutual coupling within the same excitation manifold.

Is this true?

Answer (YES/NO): NO